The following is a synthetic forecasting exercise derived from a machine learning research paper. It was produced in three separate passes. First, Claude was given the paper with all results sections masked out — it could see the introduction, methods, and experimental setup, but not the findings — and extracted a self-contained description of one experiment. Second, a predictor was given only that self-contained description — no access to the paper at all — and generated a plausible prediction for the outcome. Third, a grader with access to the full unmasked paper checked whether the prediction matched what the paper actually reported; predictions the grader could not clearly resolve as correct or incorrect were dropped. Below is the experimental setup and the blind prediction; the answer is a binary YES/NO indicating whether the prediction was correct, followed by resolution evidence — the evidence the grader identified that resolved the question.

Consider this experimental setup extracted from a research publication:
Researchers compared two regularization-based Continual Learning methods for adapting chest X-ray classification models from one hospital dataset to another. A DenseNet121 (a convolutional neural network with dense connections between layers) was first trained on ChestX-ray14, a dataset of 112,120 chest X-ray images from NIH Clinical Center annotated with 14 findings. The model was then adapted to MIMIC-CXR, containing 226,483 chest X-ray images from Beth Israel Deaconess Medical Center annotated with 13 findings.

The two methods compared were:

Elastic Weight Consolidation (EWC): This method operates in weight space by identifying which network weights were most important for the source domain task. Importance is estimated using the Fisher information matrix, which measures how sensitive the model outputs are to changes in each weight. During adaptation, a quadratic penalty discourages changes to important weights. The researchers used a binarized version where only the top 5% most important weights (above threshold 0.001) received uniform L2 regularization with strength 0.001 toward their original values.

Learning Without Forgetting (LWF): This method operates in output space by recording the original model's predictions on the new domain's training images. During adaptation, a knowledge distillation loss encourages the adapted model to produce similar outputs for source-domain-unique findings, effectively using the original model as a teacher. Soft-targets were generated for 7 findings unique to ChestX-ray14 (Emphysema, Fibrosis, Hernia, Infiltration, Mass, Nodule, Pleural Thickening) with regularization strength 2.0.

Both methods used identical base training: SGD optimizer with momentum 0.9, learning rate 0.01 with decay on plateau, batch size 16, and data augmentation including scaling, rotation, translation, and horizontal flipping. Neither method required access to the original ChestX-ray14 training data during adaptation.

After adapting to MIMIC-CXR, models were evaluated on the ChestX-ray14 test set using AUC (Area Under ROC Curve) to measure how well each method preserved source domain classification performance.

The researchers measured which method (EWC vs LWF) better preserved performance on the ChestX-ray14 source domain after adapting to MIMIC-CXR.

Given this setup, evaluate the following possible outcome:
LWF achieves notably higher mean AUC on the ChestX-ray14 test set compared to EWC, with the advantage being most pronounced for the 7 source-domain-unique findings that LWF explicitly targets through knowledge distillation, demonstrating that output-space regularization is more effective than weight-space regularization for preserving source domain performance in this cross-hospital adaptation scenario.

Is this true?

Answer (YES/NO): NO